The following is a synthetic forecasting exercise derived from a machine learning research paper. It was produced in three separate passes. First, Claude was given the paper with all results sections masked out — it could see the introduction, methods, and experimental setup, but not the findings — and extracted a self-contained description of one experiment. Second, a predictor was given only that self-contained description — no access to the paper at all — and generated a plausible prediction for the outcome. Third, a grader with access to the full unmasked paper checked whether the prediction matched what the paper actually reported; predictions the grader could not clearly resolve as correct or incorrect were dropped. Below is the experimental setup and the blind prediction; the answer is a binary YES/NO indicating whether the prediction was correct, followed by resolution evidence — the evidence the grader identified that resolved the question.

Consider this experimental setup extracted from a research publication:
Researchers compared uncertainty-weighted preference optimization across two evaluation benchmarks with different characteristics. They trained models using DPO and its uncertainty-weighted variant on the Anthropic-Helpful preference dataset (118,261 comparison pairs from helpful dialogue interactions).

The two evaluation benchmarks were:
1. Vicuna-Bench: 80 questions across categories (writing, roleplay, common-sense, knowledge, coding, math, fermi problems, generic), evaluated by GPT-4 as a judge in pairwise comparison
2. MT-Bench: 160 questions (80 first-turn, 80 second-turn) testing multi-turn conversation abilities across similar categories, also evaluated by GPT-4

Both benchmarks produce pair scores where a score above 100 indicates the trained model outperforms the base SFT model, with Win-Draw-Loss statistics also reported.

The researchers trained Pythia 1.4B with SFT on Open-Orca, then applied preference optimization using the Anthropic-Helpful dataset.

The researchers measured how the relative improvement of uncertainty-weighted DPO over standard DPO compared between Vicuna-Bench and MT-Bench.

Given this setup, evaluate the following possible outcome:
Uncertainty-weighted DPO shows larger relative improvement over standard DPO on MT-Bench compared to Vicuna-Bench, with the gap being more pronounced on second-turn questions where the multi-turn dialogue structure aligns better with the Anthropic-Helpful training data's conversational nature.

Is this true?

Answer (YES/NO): NO